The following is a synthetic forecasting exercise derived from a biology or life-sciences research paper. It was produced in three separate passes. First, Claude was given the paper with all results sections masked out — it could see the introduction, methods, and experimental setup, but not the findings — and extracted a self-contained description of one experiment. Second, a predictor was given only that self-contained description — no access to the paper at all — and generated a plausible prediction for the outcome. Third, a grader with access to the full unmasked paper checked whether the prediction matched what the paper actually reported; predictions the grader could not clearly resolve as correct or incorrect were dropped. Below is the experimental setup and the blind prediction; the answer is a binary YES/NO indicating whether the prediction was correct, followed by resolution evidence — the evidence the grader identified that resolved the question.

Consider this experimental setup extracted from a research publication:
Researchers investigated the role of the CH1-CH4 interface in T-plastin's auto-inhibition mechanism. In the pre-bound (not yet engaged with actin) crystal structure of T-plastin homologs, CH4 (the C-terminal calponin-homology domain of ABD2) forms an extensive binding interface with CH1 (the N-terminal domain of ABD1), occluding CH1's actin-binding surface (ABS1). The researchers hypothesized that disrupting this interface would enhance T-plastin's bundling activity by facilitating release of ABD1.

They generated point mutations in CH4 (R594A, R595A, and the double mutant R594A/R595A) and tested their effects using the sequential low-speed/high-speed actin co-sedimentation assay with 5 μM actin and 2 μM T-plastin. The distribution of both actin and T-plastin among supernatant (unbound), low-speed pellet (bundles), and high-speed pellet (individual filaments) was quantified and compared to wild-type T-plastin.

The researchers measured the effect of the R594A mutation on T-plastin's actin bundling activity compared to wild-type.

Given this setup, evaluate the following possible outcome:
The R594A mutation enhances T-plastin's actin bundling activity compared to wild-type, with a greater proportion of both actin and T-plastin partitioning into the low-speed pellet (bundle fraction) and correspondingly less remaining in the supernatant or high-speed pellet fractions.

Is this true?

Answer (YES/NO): YES